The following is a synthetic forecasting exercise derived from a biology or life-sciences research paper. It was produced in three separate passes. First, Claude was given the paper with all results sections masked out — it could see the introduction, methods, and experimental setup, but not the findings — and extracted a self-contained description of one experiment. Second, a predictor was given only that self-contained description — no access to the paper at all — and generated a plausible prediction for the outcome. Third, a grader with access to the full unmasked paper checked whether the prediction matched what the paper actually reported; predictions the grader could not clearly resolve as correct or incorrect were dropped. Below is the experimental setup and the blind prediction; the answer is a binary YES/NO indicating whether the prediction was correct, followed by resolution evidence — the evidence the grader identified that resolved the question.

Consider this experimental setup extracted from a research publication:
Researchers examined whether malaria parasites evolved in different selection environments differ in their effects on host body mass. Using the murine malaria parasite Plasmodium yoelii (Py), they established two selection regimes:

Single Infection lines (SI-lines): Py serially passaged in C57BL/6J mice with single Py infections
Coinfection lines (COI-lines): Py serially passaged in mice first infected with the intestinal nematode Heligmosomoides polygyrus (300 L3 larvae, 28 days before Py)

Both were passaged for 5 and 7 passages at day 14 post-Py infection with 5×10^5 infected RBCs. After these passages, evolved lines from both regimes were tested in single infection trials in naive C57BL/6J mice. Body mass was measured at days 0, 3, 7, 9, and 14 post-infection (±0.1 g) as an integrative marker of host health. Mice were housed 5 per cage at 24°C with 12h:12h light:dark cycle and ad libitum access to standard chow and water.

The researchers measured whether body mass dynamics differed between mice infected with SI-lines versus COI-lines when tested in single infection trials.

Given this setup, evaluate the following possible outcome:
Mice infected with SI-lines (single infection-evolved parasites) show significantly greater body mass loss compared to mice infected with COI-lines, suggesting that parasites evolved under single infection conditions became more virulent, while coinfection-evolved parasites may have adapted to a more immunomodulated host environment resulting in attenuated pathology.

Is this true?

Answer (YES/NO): NO